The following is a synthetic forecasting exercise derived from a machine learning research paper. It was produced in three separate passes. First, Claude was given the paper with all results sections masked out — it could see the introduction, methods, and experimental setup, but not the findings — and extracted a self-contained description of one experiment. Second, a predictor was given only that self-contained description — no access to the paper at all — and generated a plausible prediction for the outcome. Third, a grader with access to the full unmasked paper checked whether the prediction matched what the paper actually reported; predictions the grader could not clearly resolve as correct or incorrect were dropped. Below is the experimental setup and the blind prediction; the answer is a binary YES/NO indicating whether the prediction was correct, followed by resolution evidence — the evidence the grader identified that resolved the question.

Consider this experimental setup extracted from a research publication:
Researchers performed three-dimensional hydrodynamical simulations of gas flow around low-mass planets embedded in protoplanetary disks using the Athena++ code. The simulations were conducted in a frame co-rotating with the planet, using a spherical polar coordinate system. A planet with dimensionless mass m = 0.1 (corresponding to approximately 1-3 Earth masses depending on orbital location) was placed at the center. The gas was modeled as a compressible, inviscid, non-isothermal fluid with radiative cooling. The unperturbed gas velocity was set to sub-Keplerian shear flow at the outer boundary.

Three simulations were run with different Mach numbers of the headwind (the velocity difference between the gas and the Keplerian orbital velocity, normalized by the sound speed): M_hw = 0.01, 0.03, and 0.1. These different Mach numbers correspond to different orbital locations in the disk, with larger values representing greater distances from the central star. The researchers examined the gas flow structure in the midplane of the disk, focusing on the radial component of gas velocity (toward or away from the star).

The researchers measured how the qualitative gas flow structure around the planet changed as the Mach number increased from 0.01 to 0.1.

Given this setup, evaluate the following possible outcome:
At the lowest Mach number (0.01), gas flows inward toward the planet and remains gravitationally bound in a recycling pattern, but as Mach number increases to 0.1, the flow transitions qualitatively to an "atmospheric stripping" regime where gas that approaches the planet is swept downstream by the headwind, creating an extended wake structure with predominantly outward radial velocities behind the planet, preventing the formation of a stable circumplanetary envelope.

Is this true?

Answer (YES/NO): NO